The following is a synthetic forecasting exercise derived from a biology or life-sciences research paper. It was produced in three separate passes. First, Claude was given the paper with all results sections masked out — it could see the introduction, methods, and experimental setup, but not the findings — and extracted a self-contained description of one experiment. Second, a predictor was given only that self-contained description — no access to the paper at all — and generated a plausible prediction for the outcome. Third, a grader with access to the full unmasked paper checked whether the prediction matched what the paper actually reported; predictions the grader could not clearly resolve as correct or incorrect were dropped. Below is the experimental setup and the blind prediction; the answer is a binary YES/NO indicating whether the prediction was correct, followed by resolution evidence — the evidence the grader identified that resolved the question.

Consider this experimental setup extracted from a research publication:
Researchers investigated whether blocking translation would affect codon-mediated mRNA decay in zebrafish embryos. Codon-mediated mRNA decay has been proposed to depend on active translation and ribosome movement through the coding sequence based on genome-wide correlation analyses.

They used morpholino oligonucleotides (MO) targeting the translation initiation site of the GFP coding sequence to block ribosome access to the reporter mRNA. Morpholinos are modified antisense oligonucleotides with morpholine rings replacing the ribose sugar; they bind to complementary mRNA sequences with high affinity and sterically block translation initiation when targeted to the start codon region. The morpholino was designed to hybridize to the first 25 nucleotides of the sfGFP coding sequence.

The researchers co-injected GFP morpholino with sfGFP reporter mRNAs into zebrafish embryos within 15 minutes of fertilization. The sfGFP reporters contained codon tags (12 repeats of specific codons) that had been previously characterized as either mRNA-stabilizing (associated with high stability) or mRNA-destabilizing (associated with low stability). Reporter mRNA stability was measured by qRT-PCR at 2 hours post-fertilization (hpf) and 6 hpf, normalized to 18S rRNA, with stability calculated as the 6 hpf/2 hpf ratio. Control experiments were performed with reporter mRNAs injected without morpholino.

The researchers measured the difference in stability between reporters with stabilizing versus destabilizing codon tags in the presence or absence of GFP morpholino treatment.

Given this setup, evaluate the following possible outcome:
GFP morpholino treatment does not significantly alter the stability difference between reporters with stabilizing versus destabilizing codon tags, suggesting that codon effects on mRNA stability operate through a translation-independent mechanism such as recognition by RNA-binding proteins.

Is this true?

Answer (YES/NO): NO